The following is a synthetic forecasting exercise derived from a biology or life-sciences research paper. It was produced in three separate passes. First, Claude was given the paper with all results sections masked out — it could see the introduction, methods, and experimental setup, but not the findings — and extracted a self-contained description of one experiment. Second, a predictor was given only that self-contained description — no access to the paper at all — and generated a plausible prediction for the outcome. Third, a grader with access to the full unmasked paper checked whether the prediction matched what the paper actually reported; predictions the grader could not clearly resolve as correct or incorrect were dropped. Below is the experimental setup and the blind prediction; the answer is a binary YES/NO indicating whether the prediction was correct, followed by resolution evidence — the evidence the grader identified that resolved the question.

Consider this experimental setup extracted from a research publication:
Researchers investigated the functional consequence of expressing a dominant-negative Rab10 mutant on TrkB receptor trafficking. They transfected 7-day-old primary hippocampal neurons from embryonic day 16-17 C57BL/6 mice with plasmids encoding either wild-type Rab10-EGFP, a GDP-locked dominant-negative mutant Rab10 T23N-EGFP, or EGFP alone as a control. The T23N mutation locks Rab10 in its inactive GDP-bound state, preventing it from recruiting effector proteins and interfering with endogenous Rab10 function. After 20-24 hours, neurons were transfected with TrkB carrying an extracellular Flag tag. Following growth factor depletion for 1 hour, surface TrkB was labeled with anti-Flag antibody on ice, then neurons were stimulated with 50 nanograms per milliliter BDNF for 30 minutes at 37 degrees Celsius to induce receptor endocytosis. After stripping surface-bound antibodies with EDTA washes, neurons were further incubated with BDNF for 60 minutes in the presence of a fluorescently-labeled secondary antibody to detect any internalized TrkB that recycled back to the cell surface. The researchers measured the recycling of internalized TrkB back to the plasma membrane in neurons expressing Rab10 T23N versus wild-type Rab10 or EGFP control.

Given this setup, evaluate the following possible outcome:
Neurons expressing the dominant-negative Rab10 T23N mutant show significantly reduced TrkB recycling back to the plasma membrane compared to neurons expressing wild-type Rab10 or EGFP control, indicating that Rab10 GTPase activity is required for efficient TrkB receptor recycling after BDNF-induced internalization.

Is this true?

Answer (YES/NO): NO